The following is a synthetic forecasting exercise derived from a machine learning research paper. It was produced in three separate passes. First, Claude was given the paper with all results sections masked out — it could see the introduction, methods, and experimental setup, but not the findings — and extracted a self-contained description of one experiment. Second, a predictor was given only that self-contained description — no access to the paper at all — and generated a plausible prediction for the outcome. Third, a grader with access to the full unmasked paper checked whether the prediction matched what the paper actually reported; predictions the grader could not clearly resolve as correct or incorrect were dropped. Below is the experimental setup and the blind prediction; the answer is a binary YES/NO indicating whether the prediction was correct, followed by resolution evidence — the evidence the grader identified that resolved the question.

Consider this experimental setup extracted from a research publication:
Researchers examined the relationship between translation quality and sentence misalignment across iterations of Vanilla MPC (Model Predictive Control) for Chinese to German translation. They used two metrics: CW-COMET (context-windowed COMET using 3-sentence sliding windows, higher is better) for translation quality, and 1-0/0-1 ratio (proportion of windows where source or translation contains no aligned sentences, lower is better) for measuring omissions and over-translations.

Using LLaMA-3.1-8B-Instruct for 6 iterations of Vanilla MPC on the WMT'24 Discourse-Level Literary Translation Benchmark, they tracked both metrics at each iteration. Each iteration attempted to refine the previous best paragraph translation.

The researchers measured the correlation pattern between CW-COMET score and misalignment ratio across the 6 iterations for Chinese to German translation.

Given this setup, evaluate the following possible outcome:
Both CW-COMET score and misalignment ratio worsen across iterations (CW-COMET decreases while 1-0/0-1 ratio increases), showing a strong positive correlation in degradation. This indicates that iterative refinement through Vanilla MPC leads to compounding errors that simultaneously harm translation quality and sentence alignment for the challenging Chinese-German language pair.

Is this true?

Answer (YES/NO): NO